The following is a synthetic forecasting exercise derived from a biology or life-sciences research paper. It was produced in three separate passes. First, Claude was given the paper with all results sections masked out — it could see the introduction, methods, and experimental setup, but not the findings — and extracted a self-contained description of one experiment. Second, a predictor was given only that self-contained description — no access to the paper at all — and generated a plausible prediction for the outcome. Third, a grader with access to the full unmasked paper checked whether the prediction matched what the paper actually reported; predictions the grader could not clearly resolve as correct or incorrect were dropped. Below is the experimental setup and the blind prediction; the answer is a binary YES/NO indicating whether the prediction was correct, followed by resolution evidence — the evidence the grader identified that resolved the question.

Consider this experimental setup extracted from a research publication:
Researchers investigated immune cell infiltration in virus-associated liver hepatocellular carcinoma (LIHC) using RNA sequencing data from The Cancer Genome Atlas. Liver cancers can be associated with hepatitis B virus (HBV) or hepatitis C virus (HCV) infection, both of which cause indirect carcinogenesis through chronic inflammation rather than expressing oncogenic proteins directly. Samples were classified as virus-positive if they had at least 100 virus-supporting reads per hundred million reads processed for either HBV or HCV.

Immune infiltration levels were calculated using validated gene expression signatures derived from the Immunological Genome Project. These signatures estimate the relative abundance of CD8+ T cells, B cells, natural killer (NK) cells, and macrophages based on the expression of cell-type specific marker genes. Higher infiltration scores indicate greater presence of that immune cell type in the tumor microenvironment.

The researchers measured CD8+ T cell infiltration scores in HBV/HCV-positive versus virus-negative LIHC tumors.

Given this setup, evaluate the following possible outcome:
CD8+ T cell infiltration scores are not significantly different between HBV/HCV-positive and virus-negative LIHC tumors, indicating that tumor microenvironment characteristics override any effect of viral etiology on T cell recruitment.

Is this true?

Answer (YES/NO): NO